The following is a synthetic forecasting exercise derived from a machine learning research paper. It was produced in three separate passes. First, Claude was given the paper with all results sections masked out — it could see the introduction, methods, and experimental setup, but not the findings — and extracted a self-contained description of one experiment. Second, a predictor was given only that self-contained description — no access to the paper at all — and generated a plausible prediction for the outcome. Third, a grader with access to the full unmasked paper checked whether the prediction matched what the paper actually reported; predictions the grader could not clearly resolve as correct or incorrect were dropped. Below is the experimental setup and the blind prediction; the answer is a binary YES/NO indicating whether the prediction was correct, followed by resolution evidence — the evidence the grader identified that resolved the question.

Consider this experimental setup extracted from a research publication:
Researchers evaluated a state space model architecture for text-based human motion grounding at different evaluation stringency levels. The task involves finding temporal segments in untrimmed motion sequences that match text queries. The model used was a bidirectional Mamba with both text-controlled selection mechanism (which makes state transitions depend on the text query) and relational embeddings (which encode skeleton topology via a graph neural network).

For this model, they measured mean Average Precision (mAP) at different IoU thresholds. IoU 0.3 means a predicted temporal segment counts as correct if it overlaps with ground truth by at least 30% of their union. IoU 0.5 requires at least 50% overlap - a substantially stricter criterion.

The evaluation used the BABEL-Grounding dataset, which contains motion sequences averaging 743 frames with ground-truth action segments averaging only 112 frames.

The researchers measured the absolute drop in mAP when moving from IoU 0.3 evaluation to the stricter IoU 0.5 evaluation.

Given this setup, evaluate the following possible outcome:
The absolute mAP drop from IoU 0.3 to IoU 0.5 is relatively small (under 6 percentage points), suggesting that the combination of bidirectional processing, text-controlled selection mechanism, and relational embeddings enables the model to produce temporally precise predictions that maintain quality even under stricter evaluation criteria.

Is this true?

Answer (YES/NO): NO